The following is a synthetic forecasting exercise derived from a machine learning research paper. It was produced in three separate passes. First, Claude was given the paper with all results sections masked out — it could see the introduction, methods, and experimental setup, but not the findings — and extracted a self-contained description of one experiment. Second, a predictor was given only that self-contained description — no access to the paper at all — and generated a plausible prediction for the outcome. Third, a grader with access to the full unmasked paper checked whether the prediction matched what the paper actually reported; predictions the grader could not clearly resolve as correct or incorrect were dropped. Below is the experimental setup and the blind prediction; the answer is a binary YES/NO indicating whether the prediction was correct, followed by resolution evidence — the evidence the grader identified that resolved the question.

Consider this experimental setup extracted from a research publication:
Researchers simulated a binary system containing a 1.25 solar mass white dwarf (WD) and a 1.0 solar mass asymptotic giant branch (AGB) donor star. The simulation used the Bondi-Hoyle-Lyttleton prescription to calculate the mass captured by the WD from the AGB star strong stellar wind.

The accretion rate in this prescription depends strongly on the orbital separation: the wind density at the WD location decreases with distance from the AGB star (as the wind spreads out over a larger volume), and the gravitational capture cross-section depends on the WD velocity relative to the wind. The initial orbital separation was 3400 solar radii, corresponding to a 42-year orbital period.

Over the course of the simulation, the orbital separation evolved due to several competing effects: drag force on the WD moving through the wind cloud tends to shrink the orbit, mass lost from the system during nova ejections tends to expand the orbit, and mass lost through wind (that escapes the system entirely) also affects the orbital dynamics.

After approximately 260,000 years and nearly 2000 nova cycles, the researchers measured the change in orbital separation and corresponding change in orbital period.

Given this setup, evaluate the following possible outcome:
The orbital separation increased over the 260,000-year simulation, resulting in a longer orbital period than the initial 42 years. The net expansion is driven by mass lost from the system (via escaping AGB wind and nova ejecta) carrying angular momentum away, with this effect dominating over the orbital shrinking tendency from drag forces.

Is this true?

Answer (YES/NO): NO